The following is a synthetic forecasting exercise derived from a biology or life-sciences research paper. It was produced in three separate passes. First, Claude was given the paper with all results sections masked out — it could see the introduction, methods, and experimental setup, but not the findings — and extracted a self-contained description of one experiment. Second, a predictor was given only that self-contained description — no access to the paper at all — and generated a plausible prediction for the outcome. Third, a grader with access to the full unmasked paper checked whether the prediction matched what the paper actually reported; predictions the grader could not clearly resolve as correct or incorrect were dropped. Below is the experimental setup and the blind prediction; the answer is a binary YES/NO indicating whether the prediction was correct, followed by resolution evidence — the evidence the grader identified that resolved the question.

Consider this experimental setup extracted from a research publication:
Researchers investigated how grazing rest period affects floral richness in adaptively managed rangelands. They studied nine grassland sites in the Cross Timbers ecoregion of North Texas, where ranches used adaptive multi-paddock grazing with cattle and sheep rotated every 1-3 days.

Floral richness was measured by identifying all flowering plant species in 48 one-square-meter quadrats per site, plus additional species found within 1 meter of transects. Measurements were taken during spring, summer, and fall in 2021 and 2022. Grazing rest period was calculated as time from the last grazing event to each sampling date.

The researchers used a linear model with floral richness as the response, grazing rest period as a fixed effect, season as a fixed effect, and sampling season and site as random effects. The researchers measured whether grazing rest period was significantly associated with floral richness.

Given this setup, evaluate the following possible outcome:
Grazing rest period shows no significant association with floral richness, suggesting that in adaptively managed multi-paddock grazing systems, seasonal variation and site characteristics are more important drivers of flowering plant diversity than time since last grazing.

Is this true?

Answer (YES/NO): NO